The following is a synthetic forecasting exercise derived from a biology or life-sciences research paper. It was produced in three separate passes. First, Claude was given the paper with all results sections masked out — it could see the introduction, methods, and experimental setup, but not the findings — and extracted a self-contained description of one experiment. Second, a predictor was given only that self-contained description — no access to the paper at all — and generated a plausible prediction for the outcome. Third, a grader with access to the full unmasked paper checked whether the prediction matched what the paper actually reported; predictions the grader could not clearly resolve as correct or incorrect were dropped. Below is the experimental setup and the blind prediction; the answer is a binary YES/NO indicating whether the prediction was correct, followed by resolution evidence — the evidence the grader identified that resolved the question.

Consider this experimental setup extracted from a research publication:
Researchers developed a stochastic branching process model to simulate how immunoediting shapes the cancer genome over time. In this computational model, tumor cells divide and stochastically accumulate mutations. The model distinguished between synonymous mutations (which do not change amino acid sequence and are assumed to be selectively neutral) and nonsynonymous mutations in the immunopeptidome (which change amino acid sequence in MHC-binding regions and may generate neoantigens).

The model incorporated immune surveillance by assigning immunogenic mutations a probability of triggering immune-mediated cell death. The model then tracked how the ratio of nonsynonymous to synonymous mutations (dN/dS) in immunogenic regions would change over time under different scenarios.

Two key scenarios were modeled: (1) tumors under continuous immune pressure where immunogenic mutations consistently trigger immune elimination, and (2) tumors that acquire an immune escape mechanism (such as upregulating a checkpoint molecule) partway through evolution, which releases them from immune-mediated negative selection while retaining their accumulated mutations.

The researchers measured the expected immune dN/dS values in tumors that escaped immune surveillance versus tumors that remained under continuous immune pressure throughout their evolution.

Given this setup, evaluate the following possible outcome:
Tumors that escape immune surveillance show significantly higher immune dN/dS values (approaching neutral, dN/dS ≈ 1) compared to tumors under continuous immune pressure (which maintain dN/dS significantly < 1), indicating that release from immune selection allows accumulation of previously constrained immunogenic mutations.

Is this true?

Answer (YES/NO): YES